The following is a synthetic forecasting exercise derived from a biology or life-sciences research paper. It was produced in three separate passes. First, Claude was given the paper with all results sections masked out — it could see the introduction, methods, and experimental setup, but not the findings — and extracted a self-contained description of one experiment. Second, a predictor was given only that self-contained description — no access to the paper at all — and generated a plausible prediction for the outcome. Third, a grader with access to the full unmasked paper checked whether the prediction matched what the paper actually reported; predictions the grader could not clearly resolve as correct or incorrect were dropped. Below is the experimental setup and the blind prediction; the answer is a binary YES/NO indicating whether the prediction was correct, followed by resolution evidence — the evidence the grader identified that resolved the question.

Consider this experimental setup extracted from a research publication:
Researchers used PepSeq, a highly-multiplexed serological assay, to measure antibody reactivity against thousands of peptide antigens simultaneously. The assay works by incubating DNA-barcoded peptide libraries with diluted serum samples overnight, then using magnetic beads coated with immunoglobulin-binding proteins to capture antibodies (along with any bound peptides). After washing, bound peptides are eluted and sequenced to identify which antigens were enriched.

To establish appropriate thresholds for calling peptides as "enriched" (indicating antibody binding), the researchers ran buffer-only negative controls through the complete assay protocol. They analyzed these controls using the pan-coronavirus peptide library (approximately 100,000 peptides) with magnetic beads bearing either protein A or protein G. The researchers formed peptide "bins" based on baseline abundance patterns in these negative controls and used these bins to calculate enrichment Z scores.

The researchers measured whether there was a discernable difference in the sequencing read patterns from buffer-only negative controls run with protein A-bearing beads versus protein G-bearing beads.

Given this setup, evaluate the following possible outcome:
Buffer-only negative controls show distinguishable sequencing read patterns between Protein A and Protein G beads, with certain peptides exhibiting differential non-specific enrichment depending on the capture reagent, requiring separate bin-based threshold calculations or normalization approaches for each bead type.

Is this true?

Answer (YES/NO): NO